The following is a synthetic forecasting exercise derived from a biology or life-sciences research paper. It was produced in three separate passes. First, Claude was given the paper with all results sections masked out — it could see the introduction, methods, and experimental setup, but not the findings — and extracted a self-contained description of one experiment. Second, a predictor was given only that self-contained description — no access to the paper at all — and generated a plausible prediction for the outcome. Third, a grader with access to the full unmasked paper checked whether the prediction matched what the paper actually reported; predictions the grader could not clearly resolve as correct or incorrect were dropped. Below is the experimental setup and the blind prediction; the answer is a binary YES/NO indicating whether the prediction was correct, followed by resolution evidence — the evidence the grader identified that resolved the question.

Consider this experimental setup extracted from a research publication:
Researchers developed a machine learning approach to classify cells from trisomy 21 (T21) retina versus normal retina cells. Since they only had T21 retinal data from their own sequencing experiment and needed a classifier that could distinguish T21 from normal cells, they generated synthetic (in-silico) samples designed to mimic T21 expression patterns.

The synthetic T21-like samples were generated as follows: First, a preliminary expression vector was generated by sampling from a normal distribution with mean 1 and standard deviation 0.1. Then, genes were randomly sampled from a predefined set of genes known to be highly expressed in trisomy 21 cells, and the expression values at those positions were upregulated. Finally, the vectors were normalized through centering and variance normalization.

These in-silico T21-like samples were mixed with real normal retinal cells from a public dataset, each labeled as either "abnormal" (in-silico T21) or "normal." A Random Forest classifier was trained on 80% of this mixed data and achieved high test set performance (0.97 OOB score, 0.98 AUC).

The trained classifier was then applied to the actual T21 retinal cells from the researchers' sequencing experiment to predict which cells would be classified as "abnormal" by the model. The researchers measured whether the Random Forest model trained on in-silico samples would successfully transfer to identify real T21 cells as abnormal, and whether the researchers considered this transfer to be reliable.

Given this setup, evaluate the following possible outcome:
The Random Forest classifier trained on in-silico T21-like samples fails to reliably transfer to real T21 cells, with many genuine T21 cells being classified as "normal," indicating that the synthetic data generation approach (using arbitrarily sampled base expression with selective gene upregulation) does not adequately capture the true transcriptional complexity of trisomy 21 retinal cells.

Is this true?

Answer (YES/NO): NO